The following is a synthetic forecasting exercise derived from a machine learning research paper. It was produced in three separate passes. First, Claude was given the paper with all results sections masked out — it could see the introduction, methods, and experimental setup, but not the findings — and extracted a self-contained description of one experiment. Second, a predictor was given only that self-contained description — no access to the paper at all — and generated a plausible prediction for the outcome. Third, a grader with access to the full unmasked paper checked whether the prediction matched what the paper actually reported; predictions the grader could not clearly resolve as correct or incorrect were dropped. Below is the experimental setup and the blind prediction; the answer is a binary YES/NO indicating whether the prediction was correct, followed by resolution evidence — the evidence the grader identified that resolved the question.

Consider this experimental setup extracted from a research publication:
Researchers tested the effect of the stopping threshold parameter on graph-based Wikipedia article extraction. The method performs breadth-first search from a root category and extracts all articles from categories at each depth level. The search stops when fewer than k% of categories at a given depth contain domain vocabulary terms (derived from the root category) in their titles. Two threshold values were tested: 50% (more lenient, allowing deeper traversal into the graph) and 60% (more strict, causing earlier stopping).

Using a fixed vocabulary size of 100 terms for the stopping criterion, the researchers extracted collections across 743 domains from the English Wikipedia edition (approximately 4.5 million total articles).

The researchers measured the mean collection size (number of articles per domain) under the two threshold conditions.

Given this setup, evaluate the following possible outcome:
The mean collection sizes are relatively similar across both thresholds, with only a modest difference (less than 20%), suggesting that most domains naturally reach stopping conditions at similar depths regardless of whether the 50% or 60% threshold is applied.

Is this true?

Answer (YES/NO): NO